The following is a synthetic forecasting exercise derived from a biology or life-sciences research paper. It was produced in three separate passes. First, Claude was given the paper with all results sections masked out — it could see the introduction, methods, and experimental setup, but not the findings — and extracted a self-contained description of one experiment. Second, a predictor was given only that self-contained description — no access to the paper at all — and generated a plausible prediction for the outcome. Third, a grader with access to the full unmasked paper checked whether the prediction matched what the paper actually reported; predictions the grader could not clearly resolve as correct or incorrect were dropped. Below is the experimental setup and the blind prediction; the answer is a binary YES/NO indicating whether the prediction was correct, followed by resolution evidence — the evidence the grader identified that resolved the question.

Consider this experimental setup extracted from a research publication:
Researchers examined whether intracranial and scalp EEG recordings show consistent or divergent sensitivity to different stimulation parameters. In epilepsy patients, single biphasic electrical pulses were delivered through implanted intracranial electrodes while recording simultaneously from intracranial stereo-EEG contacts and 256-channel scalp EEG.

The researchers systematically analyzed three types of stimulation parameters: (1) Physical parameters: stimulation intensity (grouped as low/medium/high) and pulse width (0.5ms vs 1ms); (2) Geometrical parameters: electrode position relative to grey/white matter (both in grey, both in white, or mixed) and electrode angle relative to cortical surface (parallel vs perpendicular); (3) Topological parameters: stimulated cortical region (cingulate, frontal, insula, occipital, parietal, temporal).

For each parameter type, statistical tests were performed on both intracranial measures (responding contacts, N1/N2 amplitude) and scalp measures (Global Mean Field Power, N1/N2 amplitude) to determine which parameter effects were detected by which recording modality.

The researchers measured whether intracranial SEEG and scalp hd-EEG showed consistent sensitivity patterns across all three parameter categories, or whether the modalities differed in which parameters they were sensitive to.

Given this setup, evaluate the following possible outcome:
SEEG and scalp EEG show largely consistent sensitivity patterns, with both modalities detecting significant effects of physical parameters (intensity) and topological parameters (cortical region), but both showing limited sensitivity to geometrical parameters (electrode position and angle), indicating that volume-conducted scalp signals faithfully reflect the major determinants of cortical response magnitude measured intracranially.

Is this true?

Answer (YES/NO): NO